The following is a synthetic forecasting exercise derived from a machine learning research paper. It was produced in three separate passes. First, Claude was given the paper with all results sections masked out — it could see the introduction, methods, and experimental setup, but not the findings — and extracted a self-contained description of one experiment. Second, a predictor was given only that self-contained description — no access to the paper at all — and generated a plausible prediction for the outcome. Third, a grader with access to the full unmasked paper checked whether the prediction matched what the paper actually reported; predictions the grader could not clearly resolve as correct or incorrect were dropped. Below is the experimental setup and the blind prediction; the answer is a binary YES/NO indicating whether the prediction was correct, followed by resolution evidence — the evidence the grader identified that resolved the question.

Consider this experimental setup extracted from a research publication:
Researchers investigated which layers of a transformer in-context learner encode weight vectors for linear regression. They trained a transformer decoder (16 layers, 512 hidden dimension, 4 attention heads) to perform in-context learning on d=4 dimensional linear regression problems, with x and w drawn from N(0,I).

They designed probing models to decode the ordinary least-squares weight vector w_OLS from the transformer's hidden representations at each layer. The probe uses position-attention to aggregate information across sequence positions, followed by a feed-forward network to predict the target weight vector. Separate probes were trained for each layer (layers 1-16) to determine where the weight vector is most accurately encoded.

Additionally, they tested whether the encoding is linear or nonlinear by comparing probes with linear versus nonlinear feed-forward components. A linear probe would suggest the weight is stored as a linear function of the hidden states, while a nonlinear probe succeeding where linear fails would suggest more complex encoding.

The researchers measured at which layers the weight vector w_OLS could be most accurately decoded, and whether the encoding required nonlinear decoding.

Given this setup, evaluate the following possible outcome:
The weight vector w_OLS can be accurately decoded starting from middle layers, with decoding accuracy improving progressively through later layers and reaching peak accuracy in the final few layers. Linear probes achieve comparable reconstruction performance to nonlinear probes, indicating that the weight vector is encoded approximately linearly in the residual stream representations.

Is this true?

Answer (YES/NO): NO